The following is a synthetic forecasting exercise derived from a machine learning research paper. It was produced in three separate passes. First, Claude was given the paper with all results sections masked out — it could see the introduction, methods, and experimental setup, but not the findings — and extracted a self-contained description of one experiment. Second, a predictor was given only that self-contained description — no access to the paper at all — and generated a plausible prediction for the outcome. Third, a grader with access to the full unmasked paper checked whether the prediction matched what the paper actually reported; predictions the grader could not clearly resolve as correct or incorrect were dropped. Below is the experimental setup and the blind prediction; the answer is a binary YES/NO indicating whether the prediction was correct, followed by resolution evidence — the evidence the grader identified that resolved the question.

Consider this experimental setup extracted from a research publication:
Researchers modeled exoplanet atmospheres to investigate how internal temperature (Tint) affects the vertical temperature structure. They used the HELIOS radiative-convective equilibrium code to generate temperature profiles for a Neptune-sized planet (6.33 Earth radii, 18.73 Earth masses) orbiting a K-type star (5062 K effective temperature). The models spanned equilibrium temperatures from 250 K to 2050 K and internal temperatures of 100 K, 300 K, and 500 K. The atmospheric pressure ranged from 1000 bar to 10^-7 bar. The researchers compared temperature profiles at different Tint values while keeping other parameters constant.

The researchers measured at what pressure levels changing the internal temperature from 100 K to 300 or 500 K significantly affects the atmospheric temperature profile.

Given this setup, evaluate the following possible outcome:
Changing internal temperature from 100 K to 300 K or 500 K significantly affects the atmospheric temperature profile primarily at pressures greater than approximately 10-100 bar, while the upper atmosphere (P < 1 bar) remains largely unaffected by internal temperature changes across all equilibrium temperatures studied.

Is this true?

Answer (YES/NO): NO